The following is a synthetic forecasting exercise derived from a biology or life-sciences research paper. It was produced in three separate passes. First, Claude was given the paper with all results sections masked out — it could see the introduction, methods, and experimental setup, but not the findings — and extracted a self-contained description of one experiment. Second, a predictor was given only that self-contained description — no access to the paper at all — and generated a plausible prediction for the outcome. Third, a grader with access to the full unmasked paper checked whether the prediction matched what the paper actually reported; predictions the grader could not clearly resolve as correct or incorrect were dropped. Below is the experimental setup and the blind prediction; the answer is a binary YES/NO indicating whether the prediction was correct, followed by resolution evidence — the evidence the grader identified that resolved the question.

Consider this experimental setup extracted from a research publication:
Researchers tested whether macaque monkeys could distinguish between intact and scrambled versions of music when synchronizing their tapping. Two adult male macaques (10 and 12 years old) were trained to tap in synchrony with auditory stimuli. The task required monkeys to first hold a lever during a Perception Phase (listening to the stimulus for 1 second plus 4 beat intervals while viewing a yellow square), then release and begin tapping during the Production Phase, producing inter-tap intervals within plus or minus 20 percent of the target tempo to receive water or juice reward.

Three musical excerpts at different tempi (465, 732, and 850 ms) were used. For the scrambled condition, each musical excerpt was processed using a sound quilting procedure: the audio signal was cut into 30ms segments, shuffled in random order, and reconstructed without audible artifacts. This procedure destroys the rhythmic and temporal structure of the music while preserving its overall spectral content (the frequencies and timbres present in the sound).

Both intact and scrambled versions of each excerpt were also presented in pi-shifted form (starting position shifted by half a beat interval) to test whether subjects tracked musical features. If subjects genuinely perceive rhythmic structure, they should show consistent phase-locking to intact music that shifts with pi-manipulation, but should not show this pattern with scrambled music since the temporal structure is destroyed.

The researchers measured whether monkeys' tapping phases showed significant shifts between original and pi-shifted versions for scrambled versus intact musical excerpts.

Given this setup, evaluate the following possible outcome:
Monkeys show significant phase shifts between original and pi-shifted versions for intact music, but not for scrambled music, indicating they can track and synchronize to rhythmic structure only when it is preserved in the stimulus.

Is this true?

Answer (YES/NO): YES